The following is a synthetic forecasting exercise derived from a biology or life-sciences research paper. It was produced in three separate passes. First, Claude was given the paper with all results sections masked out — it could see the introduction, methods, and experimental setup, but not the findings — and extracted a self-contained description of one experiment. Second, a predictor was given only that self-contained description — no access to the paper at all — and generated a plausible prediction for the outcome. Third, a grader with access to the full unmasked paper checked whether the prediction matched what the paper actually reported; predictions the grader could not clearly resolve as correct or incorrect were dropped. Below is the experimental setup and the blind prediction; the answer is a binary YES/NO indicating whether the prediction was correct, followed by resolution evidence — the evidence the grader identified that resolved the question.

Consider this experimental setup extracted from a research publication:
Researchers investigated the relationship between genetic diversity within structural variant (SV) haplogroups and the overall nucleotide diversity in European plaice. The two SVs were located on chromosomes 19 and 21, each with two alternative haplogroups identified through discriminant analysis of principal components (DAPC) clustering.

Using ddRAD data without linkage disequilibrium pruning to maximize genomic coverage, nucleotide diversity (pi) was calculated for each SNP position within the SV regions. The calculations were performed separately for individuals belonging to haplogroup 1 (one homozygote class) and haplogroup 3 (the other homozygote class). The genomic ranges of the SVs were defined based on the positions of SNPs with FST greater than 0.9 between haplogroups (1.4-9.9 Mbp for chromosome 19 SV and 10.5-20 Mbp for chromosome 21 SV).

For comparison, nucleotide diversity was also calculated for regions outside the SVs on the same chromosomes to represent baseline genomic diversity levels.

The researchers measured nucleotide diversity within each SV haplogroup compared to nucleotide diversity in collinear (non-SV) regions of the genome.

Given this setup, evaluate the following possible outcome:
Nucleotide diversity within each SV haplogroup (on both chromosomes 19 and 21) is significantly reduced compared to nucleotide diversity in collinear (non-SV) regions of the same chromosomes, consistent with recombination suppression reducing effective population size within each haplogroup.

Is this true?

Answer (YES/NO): NO